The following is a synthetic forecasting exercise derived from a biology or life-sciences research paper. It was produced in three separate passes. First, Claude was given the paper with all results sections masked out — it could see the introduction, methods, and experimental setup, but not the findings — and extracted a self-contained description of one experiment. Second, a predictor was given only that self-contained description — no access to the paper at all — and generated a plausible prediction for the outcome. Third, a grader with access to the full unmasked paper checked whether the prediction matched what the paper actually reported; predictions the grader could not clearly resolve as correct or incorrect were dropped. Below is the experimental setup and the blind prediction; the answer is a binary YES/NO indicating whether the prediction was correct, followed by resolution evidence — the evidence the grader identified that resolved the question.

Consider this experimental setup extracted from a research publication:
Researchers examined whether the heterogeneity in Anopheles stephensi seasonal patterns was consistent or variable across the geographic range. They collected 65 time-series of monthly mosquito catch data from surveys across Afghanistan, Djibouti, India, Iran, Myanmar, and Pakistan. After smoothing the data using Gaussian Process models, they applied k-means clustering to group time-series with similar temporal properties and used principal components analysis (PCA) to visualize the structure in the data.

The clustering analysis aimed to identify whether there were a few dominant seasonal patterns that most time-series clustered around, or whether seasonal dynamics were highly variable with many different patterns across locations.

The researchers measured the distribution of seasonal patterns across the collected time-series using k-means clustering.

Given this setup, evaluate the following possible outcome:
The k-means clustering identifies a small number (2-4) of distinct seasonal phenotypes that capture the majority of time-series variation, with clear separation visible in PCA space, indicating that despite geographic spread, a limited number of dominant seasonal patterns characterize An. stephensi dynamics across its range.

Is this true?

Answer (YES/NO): YES